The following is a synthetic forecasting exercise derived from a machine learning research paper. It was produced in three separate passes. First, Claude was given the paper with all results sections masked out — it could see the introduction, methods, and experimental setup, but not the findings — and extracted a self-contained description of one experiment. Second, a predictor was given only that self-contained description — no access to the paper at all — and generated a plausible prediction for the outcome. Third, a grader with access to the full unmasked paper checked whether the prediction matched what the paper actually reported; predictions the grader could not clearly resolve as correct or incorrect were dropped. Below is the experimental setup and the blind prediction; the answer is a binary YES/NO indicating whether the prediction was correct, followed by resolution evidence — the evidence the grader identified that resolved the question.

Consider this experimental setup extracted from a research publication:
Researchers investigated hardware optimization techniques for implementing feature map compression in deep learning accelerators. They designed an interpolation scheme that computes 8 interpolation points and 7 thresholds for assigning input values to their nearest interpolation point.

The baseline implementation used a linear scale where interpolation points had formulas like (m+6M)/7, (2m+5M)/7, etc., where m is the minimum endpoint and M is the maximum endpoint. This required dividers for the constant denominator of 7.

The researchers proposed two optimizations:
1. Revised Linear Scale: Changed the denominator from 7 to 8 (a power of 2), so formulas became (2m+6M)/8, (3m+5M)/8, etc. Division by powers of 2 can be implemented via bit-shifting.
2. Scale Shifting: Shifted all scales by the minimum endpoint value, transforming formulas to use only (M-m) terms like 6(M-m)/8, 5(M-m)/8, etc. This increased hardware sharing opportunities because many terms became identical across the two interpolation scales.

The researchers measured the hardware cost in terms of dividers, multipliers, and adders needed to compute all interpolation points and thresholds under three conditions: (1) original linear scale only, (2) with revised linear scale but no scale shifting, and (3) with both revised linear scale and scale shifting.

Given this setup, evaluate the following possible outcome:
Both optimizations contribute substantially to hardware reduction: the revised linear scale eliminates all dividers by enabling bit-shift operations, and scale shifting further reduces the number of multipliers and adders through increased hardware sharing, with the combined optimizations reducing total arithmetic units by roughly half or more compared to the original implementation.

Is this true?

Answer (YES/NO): YES